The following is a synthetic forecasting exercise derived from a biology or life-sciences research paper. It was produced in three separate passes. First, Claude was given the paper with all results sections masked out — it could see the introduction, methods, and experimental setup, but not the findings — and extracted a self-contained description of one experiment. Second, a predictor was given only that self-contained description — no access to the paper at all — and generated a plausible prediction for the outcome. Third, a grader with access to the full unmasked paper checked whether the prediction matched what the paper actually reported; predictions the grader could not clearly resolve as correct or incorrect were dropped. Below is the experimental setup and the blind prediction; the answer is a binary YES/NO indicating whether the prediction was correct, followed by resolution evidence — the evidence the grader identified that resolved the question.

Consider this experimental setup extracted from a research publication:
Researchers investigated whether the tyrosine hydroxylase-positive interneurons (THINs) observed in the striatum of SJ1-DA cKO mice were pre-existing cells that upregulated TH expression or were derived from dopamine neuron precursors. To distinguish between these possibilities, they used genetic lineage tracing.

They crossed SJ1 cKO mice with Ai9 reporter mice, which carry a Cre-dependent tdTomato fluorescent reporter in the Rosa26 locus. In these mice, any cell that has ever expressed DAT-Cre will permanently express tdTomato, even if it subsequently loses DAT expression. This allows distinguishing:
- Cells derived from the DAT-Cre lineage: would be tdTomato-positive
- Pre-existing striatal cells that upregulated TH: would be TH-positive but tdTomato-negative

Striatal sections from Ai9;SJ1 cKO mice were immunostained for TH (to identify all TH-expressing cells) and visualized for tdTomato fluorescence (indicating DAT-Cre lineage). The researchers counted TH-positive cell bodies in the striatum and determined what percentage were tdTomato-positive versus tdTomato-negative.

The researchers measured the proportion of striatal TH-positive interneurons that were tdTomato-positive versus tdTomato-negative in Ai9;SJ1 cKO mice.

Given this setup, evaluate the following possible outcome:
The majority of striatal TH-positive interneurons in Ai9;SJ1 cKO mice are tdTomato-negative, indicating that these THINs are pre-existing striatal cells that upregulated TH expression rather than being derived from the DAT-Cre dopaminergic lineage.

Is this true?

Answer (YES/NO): NO